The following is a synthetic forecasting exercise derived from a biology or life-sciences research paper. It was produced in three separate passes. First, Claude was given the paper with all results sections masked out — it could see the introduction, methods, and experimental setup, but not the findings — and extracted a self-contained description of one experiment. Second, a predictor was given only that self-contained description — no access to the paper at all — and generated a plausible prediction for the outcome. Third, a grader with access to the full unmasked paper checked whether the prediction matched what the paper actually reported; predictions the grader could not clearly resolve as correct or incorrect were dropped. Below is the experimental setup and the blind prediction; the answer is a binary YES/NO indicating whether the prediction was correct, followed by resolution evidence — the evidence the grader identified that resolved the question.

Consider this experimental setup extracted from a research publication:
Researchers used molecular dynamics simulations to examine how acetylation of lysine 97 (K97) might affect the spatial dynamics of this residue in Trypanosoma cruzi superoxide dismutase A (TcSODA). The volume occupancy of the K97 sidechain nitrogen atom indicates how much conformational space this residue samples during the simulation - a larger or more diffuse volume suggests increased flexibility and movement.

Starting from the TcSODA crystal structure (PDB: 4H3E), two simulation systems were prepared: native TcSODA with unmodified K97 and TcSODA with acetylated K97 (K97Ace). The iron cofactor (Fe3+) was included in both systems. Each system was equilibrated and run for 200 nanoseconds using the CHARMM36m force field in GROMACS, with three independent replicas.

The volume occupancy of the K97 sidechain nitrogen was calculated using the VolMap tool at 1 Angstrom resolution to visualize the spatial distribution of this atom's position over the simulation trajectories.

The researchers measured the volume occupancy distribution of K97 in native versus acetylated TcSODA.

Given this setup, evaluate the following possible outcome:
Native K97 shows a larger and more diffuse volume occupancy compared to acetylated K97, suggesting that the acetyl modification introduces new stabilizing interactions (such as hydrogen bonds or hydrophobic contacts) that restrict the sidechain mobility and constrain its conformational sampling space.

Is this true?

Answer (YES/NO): NO